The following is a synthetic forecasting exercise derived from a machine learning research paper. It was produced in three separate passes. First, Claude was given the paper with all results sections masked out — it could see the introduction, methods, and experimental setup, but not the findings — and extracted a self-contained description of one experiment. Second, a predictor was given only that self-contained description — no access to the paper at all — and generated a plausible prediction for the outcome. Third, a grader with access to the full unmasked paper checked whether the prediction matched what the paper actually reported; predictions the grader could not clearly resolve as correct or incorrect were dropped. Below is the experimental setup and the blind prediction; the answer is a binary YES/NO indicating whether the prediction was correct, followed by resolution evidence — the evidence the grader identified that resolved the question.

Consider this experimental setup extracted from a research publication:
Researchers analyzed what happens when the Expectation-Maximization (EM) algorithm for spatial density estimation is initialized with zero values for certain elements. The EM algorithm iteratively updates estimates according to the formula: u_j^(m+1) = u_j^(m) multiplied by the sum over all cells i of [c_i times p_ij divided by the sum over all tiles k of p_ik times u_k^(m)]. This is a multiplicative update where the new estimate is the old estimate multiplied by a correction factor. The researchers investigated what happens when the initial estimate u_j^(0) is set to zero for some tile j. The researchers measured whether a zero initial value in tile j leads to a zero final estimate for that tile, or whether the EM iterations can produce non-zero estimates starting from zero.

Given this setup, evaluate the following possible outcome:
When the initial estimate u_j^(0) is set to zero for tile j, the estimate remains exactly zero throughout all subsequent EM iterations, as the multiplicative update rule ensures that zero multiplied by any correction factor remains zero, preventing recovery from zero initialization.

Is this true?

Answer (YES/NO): YES